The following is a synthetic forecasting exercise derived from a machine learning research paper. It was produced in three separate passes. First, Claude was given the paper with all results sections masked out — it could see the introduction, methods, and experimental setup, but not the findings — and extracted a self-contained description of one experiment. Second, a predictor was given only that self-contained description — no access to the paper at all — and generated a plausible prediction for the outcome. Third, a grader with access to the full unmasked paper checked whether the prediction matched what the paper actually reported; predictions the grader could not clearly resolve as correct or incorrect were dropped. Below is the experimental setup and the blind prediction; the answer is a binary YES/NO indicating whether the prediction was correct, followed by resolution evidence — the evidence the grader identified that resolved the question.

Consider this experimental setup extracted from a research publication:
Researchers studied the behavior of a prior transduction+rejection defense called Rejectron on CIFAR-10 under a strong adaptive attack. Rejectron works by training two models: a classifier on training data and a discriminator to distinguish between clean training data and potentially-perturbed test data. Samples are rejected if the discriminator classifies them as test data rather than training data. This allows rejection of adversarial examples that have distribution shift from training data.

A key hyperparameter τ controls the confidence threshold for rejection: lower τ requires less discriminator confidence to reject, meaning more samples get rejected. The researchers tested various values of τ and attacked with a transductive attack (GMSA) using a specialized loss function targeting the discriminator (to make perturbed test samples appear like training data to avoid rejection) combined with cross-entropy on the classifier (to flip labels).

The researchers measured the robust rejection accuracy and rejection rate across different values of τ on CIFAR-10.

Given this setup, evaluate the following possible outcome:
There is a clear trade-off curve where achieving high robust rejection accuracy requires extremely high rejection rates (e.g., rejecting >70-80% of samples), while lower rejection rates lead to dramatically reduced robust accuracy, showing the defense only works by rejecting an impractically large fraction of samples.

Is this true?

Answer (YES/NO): NO